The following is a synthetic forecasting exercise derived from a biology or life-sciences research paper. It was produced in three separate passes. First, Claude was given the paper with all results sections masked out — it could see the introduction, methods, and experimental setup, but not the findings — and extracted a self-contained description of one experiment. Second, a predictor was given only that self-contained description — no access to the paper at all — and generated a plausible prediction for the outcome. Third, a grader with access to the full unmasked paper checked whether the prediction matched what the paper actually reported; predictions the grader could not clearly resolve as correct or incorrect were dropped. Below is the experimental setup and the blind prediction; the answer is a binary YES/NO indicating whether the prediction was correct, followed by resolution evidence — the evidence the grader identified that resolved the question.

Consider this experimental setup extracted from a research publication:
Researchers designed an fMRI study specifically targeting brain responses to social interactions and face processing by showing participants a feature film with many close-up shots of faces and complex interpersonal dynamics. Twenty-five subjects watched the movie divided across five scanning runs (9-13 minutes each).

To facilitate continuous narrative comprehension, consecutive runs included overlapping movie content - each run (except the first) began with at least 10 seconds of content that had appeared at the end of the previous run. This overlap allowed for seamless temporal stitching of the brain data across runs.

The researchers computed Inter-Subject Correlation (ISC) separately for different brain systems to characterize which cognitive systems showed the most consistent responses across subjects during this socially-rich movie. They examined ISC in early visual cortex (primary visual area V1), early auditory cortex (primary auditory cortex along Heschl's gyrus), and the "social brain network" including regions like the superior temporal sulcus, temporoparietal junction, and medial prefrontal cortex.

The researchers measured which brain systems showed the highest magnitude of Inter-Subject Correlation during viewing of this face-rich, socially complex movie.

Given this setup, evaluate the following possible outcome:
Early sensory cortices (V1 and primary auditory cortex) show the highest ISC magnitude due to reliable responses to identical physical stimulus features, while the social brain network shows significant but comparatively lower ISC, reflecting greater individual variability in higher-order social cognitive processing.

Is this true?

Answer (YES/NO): YES